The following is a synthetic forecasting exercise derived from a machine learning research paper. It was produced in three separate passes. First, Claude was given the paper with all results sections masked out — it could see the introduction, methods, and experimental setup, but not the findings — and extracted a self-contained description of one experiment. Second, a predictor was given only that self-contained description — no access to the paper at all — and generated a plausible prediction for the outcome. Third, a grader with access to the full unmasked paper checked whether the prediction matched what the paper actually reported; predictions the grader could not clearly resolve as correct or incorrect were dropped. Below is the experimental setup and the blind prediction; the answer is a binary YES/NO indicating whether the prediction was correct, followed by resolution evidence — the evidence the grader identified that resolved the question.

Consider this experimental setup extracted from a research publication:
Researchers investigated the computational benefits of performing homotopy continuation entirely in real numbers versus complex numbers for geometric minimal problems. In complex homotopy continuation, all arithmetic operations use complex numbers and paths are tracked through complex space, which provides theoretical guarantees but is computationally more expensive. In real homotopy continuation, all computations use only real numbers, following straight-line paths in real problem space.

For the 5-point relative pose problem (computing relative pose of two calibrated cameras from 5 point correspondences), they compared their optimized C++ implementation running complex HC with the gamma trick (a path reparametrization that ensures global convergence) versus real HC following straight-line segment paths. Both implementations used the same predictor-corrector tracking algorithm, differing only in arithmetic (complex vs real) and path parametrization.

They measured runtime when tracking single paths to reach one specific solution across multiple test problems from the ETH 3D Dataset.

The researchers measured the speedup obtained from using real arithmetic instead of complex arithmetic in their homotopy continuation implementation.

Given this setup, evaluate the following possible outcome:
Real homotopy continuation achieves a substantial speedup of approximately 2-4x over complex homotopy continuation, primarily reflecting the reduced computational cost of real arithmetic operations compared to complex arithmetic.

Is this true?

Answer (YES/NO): NO